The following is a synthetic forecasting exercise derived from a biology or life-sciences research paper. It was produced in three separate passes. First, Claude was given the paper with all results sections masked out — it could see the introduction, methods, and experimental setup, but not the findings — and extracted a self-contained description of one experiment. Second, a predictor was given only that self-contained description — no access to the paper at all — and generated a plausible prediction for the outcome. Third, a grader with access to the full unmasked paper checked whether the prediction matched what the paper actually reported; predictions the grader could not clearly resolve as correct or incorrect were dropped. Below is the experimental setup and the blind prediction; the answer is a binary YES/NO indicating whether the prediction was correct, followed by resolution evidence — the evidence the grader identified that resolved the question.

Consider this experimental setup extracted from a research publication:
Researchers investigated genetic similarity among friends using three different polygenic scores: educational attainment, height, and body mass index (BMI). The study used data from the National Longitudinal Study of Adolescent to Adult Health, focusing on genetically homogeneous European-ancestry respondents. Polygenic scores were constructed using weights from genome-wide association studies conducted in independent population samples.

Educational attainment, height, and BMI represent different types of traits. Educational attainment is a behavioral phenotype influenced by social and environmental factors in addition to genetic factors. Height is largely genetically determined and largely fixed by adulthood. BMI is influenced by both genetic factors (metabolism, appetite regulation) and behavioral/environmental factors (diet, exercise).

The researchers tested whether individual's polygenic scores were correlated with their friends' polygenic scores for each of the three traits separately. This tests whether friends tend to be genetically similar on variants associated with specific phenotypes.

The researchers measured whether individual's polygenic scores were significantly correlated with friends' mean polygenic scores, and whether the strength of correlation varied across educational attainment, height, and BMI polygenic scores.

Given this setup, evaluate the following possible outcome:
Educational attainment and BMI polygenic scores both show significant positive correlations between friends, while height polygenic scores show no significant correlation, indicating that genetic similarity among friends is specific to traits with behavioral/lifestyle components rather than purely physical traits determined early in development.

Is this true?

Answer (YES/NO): YES